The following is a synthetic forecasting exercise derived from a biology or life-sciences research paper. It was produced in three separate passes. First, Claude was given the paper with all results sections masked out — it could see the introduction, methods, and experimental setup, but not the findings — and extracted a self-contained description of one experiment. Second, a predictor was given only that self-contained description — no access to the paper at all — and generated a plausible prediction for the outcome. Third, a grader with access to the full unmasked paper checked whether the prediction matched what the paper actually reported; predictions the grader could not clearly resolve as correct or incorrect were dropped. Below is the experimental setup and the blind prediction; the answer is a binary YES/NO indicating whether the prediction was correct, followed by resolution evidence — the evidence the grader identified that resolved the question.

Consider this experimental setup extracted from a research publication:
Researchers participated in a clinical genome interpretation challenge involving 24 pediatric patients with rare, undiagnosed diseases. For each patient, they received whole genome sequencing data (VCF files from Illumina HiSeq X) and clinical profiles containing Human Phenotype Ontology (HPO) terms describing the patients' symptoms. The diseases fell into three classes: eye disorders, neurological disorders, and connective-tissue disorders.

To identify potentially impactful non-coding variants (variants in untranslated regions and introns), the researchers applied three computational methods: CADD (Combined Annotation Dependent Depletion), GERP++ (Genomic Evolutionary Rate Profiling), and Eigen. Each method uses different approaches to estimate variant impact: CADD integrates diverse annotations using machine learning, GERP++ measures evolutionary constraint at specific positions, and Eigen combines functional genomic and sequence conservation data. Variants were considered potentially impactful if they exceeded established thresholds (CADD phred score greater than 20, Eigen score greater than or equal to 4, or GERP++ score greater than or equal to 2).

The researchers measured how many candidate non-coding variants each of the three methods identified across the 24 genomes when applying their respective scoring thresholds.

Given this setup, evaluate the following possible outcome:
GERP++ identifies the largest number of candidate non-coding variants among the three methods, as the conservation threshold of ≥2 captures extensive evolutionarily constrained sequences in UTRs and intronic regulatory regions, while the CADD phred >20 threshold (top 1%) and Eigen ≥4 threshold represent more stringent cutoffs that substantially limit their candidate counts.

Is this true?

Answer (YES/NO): YES